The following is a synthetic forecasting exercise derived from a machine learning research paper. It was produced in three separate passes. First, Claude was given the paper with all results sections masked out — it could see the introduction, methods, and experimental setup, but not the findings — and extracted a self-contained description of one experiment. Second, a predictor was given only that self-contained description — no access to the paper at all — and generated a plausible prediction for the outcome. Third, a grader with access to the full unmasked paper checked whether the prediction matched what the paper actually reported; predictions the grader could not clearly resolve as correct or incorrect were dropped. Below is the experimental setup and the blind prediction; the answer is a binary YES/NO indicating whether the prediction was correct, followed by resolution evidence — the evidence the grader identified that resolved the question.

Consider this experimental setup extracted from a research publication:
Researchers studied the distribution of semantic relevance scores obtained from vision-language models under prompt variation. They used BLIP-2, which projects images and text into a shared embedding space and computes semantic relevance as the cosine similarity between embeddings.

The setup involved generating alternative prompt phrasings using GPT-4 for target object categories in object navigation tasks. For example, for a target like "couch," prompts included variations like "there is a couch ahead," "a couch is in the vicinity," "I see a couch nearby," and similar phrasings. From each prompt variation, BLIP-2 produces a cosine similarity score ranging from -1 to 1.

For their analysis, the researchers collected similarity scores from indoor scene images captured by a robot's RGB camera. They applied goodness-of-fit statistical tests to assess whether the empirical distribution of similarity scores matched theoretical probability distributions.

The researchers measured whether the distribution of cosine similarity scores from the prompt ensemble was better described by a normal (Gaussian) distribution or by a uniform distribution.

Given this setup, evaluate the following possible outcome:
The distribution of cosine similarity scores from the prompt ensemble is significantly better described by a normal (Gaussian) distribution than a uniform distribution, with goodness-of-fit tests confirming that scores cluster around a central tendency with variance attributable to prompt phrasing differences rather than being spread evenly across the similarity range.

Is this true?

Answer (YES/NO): NO